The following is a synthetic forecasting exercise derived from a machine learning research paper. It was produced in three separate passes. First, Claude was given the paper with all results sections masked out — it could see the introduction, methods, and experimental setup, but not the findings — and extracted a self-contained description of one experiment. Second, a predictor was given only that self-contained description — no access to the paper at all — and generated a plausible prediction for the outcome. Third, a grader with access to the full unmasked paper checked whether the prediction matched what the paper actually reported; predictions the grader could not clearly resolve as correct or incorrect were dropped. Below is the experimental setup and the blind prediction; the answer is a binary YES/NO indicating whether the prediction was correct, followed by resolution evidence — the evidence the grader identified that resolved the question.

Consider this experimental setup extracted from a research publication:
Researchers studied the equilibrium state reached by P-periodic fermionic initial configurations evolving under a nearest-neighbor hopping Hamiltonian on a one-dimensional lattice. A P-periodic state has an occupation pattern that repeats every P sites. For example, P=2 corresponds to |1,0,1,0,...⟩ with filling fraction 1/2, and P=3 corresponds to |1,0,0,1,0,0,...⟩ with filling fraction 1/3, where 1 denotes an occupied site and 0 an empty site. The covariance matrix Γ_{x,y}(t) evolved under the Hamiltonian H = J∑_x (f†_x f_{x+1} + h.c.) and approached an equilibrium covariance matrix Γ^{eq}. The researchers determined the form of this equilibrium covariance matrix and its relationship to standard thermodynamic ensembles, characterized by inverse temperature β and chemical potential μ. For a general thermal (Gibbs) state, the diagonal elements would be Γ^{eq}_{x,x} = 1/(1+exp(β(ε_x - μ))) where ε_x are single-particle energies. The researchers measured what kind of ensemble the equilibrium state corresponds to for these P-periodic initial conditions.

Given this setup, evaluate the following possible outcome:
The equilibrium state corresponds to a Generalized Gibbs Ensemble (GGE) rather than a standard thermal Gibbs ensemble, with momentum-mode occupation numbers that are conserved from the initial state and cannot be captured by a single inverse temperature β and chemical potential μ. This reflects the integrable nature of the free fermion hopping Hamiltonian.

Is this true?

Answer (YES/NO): NO